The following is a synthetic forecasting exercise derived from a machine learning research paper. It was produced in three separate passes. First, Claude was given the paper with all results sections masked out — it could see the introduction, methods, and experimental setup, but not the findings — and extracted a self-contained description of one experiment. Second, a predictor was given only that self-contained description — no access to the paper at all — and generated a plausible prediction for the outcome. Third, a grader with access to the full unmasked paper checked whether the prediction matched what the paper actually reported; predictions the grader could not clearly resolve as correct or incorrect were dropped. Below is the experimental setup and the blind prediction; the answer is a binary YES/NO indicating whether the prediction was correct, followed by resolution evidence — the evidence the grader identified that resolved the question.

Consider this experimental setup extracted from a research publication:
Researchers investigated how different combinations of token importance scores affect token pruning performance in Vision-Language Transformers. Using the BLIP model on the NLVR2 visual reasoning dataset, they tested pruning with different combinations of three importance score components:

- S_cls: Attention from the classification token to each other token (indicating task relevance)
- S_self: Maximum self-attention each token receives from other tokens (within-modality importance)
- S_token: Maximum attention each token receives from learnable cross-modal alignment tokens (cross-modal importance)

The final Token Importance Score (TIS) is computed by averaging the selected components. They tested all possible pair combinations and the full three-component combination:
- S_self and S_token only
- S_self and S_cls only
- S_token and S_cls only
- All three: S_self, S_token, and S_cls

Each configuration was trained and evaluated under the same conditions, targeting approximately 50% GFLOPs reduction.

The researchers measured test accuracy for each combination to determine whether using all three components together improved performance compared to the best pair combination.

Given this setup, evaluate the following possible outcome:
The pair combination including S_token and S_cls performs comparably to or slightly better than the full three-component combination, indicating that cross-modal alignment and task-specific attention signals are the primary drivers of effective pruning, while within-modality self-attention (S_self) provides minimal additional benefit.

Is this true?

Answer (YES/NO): NO